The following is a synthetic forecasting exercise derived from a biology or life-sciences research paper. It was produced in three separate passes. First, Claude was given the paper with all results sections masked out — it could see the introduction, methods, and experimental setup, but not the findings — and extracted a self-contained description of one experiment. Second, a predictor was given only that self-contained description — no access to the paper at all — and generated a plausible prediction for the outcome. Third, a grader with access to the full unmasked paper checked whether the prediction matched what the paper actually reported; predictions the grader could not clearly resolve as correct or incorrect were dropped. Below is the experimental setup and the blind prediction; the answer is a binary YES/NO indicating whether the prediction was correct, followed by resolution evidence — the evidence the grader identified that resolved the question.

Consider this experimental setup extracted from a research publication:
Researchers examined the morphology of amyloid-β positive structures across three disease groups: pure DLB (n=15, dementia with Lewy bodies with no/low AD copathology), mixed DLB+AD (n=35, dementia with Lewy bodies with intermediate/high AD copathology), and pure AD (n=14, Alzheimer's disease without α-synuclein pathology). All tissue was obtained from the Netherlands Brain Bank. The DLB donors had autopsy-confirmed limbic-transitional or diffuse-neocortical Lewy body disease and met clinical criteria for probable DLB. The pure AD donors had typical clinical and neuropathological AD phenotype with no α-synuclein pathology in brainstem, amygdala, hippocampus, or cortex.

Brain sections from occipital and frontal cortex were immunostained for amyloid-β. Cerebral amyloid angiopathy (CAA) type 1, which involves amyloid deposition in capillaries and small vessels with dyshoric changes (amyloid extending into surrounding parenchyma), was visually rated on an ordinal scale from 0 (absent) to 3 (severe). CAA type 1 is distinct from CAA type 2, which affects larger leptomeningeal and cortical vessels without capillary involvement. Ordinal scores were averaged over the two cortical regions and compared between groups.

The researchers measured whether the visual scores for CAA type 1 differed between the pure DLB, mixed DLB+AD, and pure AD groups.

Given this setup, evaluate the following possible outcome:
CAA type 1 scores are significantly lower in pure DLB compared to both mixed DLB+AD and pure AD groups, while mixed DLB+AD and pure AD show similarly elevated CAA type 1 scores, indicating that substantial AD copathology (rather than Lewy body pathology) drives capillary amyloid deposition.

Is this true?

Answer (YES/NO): NO